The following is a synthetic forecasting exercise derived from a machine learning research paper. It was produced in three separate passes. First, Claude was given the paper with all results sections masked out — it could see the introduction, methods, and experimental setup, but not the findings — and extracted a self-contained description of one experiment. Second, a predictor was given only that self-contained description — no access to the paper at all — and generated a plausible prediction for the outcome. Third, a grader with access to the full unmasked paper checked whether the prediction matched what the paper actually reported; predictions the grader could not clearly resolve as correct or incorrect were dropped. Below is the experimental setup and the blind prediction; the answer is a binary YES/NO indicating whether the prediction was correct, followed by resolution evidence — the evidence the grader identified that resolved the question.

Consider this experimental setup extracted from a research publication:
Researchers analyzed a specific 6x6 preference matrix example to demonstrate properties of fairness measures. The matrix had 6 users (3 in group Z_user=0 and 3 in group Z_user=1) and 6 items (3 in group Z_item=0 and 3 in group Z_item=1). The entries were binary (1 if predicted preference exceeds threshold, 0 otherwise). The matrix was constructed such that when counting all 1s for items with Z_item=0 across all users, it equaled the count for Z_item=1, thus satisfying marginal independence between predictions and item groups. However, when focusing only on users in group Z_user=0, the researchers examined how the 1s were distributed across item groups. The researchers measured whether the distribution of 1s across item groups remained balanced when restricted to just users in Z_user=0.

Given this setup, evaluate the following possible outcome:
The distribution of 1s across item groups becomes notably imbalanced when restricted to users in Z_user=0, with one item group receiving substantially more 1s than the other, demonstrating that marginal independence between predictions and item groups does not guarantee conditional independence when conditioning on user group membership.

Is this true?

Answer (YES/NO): YES